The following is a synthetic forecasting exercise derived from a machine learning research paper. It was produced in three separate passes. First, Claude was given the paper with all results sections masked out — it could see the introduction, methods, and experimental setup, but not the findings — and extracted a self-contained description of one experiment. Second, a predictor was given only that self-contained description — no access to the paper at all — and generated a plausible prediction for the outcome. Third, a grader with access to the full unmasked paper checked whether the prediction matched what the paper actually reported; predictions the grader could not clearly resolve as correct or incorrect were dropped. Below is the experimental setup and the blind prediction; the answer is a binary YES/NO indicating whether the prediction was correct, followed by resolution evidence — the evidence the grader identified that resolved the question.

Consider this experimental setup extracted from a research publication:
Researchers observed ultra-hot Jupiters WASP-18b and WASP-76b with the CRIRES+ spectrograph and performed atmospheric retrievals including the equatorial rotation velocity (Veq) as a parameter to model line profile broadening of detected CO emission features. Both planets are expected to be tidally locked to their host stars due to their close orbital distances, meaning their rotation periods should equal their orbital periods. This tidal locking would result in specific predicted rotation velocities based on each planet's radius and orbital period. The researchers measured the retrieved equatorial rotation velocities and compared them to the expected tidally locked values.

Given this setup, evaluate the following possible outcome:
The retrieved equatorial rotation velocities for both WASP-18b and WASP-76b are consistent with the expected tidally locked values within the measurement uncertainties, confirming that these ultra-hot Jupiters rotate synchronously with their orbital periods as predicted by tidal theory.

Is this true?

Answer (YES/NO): YES